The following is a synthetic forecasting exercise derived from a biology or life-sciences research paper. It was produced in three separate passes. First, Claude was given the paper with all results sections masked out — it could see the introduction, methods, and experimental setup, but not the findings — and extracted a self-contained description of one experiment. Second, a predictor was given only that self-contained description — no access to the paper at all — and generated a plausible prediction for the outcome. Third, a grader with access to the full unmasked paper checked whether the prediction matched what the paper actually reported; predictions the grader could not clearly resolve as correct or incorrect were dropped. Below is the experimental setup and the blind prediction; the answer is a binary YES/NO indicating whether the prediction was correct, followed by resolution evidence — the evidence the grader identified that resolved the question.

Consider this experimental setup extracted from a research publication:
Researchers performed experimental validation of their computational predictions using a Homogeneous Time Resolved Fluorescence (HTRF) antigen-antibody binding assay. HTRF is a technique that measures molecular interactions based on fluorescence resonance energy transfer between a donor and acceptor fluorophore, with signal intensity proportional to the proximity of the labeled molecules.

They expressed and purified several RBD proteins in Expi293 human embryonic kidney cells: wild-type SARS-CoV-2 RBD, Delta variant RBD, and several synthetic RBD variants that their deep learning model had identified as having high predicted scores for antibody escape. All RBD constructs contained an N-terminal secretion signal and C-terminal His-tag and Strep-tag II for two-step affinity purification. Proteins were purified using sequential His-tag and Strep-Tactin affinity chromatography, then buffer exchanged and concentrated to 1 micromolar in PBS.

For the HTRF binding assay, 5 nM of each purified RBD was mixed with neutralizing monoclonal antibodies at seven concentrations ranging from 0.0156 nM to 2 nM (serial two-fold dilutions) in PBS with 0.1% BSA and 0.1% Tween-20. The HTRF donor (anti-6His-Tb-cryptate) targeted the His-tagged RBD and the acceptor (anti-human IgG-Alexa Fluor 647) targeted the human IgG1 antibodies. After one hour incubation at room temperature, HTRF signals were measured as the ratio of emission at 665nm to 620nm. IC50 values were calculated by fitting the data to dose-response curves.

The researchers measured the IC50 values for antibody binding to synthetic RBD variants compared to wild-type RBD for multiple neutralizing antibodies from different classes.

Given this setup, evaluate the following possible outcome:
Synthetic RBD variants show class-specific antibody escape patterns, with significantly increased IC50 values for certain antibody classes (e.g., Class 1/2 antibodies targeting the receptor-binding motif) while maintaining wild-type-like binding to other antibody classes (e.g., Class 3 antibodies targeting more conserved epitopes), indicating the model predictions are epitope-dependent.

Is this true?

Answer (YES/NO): NO